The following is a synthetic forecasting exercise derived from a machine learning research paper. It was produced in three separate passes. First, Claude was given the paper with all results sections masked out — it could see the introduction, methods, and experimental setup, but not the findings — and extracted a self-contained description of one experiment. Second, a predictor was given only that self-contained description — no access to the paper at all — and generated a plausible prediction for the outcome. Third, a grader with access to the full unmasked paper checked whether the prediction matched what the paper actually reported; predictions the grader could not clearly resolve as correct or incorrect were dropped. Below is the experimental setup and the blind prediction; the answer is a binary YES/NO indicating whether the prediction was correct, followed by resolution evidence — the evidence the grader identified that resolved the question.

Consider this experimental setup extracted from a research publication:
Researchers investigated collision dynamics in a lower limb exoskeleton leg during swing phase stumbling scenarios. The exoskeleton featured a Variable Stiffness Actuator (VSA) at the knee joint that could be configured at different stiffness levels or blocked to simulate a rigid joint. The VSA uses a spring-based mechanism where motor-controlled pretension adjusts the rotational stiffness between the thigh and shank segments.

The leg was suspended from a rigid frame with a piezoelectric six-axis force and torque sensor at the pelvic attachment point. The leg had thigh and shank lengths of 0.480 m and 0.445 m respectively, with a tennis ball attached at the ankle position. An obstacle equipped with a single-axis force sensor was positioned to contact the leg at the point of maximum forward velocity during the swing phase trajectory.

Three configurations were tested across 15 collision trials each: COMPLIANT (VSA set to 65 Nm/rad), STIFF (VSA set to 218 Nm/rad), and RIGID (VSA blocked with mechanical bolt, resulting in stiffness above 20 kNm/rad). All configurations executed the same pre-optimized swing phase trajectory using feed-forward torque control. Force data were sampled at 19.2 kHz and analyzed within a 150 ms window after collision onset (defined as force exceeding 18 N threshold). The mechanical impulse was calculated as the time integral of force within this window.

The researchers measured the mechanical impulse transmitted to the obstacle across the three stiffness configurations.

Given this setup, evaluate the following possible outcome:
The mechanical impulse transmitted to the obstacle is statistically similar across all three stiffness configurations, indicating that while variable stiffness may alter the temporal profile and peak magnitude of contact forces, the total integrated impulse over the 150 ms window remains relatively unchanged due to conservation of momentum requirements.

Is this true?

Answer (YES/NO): NO